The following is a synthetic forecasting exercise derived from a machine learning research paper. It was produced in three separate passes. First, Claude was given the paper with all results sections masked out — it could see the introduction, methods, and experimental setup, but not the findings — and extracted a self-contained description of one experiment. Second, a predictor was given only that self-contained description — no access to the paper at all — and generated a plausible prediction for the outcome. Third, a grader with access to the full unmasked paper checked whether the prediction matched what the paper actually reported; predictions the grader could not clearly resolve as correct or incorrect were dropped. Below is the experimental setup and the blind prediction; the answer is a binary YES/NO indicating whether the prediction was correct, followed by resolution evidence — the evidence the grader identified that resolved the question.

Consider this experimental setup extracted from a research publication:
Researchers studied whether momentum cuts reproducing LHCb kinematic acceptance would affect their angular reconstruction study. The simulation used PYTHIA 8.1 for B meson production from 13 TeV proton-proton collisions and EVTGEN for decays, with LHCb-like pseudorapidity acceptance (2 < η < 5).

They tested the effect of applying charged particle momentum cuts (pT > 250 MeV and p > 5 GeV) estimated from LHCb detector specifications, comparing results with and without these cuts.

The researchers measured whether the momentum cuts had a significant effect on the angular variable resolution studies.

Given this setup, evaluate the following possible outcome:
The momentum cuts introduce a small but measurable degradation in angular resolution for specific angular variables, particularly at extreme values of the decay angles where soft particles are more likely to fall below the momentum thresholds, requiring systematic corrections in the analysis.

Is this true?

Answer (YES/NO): NO